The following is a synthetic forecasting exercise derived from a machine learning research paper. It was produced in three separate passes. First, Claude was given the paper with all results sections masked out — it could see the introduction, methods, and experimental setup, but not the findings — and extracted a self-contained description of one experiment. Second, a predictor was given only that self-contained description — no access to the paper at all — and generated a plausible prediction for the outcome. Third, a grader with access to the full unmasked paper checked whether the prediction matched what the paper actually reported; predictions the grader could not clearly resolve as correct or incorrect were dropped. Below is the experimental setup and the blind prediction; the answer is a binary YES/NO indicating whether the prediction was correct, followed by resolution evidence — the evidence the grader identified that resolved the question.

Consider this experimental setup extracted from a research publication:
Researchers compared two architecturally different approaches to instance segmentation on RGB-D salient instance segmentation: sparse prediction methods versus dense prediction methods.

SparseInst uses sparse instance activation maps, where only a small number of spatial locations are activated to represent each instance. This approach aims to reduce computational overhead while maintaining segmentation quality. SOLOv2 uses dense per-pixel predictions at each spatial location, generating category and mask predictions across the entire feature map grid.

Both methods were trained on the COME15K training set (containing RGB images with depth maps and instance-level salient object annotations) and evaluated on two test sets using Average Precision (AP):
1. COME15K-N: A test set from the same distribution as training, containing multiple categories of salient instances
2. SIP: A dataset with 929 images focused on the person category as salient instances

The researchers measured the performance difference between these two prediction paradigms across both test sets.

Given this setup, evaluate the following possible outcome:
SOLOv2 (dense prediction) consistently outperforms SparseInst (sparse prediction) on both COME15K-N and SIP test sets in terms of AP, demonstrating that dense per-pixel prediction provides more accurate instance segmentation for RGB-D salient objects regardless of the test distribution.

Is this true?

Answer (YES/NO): NO